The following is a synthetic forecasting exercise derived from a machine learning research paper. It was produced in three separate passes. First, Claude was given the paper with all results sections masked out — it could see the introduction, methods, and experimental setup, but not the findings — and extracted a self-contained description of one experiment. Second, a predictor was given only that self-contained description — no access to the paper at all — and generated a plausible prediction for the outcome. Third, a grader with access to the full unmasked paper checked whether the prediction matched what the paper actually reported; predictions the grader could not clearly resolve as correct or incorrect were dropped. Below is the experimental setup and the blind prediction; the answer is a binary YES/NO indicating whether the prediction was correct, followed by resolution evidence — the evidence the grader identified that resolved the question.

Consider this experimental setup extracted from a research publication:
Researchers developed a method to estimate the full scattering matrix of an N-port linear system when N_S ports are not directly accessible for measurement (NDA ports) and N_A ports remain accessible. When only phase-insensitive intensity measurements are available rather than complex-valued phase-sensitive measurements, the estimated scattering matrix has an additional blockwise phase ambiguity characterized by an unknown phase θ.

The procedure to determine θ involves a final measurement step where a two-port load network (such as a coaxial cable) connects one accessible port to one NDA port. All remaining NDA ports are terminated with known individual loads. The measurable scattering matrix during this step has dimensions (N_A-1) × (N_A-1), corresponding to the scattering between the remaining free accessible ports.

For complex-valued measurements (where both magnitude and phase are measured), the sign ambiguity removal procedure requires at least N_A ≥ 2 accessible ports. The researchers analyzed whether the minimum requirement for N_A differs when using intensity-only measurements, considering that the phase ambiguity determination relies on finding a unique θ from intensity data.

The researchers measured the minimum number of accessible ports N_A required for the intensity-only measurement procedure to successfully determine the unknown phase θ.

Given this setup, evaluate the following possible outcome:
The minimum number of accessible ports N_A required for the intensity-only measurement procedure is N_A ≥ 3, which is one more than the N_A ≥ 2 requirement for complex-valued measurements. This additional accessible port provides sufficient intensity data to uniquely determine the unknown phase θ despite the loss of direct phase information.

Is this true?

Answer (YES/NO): NO